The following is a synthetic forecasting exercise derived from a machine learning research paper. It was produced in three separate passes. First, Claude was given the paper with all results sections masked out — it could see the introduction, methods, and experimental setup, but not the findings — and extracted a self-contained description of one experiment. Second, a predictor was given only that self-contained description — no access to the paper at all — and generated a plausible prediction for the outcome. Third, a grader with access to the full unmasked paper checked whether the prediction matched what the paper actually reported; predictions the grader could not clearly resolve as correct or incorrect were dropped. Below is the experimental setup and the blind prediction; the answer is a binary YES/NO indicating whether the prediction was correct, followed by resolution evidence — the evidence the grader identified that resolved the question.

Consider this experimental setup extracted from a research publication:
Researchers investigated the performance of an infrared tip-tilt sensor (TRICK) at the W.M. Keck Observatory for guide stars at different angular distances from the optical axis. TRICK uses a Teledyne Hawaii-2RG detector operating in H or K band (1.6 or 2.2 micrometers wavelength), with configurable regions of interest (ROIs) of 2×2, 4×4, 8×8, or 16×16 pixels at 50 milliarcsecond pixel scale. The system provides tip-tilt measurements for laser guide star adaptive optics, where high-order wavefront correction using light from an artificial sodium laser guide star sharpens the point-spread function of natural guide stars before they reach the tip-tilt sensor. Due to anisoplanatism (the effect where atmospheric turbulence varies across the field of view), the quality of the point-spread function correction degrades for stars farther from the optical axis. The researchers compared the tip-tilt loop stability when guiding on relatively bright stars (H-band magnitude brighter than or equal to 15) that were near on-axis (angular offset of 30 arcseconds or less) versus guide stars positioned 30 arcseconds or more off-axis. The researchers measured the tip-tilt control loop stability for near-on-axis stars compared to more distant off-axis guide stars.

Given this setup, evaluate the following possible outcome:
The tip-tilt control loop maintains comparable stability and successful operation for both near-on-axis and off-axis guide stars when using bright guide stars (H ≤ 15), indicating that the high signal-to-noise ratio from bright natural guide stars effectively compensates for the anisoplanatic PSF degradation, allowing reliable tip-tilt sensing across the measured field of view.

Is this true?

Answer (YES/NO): NO